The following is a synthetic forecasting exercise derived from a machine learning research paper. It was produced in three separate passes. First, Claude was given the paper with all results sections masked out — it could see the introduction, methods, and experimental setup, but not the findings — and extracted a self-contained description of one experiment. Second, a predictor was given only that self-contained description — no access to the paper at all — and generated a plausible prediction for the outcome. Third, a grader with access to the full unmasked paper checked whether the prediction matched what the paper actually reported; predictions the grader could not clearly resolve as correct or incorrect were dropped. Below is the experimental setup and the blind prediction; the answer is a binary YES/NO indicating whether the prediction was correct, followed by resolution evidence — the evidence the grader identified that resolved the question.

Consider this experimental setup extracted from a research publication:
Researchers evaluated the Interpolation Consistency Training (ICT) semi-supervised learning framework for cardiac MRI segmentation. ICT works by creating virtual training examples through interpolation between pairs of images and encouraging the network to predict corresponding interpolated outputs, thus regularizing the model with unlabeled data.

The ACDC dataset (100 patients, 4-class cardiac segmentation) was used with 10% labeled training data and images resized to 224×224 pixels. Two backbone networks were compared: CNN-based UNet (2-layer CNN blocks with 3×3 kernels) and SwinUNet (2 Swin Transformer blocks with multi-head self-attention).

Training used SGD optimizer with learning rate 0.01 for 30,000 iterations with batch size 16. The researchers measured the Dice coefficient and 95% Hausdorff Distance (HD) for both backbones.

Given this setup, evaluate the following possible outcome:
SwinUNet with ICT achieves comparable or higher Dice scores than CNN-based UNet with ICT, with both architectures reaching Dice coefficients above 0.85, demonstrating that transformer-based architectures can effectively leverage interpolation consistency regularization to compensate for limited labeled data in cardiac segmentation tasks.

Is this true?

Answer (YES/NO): NO